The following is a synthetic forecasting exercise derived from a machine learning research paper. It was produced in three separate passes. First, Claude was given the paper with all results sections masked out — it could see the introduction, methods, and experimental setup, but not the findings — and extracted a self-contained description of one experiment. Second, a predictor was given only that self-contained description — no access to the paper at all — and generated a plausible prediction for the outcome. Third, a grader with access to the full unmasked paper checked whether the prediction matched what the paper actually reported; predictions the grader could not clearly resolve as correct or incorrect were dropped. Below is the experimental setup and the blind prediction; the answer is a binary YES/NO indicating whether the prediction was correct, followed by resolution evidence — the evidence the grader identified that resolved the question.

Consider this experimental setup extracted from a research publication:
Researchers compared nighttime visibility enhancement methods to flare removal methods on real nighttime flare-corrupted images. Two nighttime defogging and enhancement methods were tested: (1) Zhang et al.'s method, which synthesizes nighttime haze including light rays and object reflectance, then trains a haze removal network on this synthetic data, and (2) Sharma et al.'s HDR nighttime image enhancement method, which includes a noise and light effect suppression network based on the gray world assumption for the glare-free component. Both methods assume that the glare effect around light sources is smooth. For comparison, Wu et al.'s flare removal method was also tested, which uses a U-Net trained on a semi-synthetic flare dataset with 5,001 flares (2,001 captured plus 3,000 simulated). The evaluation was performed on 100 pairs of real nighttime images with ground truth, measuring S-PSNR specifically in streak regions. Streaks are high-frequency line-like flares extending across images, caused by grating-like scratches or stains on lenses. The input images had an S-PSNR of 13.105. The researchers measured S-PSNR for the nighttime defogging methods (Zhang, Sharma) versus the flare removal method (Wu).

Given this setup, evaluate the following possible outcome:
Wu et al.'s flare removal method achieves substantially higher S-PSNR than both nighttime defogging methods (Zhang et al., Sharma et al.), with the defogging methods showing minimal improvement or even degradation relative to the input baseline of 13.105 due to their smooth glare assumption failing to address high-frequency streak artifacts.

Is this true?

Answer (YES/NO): YES